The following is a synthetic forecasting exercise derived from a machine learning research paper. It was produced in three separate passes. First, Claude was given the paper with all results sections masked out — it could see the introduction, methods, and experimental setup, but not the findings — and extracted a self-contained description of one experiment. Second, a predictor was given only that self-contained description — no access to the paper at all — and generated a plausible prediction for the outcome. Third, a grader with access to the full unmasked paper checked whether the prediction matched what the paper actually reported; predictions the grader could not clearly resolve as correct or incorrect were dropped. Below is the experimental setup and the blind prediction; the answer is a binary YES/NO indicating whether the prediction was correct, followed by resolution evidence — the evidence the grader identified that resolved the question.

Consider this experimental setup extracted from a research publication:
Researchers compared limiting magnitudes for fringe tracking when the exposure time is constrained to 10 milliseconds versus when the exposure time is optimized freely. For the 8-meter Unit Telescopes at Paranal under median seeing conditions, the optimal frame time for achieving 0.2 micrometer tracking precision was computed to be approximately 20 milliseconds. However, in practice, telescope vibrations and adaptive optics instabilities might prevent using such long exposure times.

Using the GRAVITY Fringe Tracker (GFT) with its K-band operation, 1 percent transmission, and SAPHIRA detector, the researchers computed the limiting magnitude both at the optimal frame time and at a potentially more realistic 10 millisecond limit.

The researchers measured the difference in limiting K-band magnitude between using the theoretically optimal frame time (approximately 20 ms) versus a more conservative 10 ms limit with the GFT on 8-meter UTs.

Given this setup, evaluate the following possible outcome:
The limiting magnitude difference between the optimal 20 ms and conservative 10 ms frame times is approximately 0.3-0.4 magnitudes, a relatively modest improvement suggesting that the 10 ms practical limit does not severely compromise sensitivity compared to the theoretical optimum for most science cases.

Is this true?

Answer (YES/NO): YES